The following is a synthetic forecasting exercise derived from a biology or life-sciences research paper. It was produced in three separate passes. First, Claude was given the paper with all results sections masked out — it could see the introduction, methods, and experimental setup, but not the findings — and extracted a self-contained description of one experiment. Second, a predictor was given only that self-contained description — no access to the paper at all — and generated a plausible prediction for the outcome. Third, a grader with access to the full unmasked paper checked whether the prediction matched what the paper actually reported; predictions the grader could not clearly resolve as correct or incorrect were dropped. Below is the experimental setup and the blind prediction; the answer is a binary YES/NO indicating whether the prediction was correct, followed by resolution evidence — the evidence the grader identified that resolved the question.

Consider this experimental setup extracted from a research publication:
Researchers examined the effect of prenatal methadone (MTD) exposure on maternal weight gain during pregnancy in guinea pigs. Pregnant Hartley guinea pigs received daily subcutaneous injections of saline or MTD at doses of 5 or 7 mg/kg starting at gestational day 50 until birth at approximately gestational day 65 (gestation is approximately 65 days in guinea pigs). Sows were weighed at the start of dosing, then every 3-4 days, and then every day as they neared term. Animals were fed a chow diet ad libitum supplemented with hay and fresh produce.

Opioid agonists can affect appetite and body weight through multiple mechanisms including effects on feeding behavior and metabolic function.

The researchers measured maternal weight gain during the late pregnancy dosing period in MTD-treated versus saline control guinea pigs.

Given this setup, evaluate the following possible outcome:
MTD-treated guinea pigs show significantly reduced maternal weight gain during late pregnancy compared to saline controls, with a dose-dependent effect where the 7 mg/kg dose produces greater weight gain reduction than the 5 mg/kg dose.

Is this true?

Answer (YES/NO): NO